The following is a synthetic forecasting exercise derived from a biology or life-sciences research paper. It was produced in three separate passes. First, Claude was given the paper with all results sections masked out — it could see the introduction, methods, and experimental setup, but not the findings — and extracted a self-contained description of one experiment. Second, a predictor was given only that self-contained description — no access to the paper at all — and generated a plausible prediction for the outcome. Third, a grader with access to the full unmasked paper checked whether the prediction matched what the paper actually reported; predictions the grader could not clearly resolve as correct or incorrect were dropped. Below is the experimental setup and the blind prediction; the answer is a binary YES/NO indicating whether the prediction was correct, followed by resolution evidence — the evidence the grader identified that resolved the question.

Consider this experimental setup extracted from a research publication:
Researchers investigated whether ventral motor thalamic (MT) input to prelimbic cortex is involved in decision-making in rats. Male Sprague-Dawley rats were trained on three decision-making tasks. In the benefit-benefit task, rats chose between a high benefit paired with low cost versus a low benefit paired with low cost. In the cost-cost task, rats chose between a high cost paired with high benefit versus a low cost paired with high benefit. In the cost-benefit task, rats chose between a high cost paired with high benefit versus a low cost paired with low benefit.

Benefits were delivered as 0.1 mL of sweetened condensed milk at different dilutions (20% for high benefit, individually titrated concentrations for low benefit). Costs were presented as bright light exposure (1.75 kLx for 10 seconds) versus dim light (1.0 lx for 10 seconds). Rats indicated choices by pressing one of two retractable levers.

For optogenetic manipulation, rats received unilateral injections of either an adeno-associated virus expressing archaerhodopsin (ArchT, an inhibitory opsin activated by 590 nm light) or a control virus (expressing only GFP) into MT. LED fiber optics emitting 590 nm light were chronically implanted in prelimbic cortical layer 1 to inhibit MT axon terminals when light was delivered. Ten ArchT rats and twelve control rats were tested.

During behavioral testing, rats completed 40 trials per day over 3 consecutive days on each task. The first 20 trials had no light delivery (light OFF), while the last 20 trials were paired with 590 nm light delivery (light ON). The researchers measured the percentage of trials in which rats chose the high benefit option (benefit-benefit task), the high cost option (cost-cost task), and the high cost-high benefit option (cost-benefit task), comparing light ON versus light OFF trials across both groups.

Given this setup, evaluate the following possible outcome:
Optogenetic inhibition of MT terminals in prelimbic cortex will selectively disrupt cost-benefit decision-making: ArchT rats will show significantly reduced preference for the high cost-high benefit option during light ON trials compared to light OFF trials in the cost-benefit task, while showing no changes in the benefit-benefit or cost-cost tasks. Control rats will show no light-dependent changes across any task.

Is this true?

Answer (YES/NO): NO